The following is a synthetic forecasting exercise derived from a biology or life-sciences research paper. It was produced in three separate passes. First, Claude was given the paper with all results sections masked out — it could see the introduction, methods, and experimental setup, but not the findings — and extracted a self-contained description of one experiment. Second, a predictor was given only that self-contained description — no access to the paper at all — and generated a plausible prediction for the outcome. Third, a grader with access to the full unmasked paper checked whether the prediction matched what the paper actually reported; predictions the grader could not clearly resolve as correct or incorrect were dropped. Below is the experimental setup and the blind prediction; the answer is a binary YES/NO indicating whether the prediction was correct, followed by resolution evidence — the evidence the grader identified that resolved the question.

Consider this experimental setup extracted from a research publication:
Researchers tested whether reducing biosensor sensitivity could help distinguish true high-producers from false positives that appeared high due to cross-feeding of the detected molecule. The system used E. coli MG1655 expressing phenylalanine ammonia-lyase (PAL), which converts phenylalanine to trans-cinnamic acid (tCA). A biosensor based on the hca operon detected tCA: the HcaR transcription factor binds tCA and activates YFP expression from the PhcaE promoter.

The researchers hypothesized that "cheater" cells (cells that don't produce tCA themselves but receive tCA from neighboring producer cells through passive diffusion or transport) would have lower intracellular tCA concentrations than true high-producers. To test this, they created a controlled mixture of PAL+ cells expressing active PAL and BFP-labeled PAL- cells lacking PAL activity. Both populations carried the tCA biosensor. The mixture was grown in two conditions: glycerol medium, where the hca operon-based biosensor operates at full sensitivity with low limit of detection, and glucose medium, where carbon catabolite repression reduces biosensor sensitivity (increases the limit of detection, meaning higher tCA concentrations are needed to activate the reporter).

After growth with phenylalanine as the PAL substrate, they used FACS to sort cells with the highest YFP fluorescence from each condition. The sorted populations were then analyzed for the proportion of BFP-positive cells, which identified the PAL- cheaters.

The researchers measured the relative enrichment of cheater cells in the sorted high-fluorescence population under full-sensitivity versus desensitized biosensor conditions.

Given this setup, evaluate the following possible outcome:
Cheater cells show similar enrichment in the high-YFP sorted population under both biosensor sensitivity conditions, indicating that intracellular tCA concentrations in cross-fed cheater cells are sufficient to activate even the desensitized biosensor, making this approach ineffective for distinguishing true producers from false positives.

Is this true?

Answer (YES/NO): NO